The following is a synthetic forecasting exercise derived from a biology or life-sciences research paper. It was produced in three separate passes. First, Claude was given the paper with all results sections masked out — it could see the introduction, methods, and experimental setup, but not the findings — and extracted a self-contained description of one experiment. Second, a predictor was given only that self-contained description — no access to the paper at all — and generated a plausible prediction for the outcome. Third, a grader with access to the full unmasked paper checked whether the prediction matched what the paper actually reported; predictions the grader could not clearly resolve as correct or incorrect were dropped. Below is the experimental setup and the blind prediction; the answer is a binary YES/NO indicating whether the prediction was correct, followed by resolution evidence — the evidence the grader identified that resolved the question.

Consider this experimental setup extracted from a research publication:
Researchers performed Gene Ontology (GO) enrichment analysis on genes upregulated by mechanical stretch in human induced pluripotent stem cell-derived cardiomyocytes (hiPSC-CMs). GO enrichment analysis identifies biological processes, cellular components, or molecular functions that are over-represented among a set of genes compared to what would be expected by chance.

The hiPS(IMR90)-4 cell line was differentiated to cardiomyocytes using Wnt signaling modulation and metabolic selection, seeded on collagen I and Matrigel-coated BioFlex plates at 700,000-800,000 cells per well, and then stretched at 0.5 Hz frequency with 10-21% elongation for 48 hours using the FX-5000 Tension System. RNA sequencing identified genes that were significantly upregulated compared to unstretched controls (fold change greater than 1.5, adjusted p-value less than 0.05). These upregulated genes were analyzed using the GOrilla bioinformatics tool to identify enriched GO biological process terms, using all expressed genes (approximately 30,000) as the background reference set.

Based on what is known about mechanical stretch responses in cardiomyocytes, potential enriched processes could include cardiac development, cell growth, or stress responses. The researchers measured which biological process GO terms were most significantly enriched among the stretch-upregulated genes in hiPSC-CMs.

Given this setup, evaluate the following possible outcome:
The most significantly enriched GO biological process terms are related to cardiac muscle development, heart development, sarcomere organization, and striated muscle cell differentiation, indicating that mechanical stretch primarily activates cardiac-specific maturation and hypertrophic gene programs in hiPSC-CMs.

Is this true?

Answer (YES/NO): NO